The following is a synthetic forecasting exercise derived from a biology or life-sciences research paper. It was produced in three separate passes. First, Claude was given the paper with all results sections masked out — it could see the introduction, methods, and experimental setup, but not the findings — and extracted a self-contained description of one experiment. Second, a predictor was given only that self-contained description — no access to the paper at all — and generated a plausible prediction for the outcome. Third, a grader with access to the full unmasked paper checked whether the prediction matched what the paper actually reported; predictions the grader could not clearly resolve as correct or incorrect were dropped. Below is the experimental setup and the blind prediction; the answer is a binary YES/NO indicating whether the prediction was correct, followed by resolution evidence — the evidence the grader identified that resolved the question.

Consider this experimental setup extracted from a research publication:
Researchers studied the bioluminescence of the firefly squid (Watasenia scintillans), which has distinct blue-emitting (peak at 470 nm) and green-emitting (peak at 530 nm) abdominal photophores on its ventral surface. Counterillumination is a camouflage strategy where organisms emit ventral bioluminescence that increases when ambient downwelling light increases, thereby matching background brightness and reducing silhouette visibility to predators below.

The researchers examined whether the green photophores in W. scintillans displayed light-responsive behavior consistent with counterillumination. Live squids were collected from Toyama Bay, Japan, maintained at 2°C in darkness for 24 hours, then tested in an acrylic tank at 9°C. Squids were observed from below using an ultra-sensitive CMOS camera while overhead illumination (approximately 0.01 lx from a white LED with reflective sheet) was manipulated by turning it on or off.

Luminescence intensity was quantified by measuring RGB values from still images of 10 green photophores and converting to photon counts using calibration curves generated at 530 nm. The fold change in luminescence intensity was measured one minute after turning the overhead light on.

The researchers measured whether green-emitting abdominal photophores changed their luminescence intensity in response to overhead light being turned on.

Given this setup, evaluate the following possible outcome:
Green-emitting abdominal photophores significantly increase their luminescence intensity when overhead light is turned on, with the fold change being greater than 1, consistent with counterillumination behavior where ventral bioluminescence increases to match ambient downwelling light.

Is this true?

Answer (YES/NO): YES